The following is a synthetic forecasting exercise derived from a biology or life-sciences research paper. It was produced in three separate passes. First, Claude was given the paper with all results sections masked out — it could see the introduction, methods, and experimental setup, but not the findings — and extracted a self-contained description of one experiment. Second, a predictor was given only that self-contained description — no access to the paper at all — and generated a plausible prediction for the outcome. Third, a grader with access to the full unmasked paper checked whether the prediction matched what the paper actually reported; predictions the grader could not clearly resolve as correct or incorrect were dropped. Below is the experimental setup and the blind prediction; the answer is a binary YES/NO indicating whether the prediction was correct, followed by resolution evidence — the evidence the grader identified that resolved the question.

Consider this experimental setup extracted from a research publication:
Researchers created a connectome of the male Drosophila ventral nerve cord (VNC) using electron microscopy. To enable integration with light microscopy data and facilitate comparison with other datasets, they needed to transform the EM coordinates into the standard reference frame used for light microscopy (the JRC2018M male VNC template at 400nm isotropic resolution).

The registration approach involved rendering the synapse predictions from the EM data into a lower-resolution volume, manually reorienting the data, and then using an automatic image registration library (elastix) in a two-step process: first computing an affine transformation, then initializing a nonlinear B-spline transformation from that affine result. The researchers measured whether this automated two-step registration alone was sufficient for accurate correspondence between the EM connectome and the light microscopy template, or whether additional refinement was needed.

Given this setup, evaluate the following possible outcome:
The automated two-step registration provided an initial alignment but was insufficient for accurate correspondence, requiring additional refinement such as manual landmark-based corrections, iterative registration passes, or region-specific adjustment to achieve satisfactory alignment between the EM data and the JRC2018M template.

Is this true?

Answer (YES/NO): YES